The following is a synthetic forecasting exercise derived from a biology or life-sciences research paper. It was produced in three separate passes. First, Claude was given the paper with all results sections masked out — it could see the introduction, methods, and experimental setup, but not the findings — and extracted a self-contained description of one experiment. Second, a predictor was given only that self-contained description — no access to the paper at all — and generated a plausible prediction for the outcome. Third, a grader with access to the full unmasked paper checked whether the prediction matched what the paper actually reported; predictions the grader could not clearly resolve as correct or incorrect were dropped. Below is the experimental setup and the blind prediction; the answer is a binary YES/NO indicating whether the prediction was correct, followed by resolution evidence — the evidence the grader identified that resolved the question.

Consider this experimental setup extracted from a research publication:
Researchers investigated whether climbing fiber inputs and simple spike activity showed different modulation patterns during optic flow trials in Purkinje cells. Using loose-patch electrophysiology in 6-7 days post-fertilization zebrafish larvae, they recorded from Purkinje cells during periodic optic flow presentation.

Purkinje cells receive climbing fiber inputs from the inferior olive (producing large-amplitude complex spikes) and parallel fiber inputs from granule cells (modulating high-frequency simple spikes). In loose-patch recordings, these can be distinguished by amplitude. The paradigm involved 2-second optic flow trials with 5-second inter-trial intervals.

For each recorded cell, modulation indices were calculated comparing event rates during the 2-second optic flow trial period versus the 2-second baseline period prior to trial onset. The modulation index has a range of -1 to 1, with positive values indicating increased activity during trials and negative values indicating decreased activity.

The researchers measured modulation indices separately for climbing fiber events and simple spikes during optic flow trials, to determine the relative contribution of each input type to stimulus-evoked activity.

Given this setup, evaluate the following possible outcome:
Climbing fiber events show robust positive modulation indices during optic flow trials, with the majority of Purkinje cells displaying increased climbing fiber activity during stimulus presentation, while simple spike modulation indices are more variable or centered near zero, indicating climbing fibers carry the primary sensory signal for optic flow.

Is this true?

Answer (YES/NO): NO